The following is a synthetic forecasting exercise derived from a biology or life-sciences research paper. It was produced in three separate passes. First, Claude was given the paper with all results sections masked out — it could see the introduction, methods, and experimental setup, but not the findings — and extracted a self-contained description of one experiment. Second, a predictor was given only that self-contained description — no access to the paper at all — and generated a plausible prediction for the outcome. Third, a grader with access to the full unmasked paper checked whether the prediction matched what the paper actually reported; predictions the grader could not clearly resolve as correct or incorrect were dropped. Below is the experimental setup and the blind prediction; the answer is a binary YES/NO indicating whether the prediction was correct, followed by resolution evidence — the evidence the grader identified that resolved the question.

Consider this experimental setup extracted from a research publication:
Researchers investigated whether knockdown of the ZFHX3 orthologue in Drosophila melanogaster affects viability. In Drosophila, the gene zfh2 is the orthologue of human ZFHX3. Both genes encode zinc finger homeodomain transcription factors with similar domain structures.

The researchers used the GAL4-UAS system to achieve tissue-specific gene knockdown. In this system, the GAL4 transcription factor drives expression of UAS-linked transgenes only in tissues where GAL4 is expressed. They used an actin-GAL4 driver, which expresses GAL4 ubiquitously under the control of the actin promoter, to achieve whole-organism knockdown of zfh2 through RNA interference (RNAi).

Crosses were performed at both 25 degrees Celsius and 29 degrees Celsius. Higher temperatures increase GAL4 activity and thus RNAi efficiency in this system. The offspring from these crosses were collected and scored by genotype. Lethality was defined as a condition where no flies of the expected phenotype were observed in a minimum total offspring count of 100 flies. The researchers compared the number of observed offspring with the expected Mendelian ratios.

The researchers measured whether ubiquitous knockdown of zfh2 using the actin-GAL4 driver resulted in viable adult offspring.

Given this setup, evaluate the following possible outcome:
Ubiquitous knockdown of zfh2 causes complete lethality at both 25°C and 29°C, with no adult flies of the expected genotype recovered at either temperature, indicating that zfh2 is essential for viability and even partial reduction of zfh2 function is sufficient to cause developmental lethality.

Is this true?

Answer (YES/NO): YES